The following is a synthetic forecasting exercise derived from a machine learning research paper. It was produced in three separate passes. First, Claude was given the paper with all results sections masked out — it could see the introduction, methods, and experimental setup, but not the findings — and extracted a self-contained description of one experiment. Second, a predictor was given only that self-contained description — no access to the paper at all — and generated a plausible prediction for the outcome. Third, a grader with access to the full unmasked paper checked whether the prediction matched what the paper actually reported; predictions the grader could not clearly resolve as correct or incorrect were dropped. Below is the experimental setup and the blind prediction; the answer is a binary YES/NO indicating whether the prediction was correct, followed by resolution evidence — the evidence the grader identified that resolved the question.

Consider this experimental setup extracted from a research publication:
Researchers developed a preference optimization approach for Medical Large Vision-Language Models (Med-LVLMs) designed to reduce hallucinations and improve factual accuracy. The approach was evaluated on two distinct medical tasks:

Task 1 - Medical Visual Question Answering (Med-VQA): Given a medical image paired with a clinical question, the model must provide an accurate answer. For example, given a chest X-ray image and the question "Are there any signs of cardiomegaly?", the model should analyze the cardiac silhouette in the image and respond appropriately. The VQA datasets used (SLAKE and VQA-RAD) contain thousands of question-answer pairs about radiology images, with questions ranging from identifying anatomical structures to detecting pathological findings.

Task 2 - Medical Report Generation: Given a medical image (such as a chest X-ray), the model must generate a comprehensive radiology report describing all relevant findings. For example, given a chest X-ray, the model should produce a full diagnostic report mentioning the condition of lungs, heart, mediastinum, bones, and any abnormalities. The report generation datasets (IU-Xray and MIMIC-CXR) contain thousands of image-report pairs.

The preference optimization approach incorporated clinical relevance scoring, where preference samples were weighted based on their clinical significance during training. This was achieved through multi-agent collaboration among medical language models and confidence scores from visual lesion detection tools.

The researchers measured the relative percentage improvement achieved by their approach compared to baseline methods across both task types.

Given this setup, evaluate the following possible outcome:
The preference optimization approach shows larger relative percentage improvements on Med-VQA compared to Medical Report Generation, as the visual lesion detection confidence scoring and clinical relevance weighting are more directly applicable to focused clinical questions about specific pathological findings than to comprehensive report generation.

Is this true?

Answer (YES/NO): NO